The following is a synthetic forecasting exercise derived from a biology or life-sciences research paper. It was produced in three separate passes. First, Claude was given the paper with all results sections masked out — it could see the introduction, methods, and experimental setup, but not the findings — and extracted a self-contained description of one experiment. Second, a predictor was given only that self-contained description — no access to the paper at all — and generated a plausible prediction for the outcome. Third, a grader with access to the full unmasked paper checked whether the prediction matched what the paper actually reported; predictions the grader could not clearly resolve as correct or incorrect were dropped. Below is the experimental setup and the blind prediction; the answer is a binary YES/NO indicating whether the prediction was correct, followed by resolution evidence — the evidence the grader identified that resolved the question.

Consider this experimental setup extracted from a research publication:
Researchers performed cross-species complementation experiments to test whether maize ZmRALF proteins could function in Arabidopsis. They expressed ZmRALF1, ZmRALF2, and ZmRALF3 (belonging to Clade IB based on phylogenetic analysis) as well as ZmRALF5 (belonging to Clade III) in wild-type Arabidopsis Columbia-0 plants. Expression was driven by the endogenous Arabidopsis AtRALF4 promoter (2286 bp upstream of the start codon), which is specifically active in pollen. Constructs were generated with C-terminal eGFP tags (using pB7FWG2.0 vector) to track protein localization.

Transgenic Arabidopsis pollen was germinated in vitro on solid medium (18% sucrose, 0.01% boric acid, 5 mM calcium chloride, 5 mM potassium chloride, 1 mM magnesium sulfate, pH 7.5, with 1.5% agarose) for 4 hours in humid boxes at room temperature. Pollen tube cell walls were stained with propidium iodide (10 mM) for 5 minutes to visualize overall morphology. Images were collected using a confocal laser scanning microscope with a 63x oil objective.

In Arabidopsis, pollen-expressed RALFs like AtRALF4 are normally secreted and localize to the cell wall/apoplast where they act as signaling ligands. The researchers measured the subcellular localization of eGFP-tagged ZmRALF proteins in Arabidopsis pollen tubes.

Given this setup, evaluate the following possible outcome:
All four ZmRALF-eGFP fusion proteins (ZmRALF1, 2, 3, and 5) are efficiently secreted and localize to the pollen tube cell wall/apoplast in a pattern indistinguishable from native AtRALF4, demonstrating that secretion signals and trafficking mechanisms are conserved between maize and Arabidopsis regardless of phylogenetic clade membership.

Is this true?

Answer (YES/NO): NO